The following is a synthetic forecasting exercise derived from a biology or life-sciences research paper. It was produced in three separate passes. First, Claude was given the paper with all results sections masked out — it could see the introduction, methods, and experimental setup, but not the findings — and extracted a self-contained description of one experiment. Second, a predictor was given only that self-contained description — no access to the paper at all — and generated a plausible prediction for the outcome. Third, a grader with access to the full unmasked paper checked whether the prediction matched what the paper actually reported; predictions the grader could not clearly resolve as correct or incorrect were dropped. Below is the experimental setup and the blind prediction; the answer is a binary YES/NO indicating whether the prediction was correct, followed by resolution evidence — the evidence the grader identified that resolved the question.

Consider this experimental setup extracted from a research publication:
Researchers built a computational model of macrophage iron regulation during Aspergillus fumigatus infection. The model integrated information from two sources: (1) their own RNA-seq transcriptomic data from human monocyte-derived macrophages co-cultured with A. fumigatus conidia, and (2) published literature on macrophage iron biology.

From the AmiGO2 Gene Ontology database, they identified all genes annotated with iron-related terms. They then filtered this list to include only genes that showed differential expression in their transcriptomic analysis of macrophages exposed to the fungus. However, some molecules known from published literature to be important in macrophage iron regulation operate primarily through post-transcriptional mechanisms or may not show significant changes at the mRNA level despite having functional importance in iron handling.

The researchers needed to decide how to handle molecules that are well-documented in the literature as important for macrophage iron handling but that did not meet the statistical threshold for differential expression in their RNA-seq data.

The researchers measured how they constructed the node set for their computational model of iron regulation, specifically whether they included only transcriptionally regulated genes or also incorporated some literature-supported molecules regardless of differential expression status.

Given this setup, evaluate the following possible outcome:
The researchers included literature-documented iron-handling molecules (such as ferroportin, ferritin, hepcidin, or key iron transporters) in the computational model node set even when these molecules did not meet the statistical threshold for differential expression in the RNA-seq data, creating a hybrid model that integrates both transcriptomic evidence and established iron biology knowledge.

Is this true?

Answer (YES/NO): YES